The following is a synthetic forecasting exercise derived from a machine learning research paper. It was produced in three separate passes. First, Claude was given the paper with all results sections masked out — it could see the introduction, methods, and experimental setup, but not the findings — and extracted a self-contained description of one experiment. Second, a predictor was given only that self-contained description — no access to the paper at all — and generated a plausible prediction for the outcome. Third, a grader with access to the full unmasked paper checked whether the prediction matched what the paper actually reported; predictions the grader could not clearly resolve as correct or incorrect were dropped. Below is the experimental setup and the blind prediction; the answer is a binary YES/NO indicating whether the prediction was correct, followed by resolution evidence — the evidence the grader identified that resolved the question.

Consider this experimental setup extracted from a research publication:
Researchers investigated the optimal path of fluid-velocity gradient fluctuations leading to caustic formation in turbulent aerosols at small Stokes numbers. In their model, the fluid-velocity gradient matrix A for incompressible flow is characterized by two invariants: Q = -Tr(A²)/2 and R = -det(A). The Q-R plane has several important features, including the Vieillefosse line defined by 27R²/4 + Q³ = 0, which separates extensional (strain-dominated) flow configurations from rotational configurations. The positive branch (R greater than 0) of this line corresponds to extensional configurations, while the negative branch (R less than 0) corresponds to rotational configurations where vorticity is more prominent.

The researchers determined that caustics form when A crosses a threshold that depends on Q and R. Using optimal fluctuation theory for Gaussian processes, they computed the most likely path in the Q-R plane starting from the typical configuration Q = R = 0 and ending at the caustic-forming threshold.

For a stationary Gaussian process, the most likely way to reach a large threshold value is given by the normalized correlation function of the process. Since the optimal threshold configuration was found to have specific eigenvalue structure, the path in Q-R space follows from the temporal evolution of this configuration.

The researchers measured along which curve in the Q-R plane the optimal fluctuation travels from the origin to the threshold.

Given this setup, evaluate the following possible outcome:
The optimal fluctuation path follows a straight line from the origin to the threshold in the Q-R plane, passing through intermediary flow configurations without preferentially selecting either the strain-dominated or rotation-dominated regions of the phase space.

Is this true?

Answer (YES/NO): NO